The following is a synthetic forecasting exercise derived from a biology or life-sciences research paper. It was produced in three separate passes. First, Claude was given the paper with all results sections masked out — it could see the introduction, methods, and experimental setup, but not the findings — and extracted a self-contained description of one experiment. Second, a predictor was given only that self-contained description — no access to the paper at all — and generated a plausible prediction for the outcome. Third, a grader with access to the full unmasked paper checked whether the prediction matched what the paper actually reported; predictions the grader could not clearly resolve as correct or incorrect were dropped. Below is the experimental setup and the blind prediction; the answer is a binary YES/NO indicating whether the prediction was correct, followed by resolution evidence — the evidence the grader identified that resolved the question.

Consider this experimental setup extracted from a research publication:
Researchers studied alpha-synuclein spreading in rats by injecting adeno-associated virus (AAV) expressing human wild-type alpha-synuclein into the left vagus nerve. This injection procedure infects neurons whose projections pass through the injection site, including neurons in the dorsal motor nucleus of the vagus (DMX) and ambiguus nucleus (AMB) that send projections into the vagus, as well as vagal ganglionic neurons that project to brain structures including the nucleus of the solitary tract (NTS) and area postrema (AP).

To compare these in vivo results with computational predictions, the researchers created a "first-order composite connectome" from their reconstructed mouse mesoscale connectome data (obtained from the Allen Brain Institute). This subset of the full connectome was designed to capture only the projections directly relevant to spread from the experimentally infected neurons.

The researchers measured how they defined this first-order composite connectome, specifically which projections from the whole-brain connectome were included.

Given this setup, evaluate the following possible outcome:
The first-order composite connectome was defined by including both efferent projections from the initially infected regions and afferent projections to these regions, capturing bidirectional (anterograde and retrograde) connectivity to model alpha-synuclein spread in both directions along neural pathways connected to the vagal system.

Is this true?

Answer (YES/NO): YES